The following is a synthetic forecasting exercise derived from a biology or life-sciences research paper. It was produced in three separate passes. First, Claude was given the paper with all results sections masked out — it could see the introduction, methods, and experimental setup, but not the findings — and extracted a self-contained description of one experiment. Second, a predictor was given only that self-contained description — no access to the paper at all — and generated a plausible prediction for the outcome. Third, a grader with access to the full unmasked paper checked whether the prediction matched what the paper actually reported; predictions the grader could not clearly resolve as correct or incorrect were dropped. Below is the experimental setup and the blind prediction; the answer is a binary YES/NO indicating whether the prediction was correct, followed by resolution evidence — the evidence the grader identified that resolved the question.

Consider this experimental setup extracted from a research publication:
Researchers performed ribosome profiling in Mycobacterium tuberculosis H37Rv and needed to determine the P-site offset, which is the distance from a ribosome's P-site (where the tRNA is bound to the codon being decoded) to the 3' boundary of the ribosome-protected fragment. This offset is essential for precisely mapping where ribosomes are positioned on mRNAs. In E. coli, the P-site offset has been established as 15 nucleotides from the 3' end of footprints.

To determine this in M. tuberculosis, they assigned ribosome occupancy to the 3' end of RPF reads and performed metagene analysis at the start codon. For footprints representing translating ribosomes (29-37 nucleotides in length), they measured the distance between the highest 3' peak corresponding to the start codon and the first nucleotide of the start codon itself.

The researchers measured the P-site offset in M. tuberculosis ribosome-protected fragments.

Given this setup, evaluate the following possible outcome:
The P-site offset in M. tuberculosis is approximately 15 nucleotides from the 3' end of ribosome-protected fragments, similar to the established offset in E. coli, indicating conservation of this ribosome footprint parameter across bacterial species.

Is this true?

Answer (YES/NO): NO